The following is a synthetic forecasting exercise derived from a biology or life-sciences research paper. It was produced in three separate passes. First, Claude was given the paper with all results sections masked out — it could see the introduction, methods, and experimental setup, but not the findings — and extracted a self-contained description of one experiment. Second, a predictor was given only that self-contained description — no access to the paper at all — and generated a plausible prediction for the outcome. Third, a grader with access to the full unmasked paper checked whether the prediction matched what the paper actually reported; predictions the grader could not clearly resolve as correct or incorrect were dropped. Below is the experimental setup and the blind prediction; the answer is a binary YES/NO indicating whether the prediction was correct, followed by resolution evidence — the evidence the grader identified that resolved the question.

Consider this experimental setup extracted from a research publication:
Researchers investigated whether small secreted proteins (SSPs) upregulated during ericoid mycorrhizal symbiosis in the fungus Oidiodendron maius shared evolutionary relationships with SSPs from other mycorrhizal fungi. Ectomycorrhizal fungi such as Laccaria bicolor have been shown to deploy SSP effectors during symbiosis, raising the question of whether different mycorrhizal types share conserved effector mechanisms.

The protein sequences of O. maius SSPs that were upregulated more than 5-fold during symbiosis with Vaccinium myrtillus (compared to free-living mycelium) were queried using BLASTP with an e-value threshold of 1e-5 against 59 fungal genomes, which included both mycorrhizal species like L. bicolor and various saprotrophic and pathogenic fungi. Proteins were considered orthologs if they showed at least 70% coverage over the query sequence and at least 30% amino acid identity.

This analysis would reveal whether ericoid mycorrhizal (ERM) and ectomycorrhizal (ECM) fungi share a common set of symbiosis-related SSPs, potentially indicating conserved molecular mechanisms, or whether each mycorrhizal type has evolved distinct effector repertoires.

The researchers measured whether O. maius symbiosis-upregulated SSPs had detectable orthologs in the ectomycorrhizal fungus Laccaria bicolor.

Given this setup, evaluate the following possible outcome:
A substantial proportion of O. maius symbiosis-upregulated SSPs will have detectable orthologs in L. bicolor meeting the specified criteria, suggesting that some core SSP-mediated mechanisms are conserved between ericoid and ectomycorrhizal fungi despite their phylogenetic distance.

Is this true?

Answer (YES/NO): NO